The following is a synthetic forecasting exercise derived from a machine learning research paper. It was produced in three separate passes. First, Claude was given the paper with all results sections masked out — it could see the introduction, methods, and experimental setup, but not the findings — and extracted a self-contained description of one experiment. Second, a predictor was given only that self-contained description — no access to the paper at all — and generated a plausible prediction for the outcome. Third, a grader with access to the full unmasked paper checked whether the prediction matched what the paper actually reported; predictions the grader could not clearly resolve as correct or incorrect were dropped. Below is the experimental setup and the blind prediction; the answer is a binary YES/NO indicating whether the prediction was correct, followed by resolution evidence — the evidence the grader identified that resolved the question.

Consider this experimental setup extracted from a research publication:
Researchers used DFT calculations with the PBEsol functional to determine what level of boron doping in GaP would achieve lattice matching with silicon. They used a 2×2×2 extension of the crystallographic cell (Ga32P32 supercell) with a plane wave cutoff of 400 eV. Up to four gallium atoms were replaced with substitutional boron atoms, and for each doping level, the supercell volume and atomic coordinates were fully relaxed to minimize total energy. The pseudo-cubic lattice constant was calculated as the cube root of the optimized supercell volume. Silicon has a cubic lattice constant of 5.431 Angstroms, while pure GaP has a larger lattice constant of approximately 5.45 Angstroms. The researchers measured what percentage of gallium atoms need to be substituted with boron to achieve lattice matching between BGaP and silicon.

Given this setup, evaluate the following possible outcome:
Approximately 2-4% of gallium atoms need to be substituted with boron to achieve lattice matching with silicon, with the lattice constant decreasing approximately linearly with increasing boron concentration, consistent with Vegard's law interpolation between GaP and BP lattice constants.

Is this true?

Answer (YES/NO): YES